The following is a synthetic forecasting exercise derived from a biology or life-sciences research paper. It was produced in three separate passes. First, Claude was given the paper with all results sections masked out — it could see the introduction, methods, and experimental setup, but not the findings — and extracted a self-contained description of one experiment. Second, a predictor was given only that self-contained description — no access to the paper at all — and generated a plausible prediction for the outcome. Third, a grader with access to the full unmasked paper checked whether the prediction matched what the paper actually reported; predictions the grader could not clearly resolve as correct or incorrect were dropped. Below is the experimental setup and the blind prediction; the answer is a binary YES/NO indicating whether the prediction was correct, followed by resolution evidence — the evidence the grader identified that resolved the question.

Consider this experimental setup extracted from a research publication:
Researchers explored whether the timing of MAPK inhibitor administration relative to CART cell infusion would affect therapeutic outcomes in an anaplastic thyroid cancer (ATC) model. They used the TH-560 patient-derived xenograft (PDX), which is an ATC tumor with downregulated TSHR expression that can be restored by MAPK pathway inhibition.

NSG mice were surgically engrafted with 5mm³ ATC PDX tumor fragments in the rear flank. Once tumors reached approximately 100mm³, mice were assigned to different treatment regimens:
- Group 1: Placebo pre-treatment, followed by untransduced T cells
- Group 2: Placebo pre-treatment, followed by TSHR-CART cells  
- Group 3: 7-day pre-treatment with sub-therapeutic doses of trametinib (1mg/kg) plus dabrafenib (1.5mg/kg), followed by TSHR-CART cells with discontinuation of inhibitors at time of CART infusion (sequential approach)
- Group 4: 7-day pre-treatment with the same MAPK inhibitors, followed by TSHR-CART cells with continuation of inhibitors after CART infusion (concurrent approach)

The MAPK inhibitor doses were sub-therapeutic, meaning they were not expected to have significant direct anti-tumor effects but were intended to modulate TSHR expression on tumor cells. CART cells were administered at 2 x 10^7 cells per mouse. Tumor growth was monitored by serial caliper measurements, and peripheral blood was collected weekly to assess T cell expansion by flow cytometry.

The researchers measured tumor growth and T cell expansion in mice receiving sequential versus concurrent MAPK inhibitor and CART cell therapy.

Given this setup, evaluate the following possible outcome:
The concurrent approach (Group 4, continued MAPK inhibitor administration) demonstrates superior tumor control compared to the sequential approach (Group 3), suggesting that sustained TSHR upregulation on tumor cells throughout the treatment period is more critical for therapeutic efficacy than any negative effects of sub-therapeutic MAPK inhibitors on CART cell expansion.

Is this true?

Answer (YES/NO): YES